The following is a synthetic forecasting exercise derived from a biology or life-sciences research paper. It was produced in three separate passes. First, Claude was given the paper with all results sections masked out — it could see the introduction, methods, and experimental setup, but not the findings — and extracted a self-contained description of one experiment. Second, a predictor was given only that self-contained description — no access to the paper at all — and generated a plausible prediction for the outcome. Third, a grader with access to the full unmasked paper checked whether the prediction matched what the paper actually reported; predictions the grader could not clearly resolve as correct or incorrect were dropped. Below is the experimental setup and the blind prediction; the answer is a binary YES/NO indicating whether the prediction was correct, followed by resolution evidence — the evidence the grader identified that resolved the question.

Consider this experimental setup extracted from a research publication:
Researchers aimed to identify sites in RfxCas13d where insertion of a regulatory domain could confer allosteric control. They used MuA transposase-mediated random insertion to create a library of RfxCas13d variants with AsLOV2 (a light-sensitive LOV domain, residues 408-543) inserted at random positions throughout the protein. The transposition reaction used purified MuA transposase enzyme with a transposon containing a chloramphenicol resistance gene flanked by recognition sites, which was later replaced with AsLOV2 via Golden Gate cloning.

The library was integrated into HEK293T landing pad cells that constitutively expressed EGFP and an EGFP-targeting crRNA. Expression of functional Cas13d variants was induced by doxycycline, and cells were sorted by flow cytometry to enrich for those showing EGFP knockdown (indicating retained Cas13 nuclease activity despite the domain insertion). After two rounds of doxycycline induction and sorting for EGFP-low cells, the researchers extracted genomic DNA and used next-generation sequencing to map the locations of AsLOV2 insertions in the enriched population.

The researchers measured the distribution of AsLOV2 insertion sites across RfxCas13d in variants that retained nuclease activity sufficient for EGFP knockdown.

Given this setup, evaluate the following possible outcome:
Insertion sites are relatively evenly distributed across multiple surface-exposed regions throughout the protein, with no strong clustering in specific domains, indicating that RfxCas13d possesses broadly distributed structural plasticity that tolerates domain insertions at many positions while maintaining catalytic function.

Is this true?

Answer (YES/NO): NO